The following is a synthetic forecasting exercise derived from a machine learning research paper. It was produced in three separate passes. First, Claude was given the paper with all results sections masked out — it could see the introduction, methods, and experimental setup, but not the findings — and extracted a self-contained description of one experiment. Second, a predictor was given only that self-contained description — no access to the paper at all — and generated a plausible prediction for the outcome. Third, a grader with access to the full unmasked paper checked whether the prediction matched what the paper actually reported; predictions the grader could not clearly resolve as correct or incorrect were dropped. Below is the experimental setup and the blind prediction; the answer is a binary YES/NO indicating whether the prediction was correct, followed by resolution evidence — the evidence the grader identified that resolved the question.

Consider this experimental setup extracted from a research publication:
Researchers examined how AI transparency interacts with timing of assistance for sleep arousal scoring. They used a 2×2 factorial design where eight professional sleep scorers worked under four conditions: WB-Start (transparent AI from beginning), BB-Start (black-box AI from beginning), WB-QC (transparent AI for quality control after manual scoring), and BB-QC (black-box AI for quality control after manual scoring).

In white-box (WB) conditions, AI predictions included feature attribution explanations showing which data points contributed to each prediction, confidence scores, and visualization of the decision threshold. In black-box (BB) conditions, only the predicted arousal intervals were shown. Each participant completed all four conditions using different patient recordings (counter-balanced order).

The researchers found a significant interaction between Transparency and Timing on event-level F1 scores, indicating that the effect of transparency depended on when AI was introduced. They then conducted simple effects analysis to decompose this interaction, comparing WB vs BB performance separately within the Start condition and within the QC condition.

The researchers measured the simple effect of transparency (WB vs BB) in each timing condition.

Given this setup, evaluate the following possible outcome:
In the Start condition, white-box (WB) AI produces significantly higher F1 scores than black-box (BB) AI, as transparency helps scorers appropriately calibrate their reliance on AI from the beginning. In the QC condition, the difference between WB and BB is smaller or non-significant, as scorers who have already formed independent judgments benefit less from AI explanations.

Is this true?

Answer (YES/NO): NO